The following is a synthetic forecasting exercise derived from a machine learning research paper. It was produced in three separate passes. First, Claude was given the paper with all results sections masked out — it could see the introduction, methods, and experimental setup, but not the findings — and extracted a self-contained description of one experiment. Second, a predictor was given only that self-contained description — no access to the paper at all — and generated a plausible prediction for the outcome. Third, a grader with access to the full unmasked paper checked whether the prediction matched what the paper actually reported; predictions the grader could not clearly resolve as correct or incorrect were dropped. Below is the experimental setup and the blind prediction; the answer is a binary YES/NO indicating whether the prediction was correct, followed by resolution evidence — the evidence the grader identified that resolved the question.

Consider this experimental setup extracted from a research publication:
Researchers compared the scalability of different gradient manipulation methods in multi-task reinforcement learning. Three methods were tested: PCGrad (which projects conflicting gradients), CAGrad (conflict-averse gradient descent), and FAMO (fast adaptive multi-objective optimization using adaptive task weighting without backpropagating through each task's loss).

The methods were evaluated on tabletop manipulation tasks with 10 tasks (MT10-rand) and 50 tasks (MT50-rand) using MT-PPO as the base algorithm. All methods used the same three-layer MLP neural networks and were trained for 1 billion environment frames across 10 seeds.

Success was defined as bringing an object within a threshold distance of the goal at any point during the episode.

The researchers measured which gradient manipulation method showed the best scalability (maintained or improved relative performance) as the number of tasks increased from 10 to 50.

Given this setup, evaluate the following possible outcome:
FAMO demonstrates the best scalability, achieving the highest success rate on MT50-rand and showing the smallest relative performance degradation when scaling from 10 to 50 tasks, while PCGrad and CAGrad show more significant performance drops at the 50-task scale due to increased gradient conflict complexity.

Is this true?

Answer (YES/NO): YES